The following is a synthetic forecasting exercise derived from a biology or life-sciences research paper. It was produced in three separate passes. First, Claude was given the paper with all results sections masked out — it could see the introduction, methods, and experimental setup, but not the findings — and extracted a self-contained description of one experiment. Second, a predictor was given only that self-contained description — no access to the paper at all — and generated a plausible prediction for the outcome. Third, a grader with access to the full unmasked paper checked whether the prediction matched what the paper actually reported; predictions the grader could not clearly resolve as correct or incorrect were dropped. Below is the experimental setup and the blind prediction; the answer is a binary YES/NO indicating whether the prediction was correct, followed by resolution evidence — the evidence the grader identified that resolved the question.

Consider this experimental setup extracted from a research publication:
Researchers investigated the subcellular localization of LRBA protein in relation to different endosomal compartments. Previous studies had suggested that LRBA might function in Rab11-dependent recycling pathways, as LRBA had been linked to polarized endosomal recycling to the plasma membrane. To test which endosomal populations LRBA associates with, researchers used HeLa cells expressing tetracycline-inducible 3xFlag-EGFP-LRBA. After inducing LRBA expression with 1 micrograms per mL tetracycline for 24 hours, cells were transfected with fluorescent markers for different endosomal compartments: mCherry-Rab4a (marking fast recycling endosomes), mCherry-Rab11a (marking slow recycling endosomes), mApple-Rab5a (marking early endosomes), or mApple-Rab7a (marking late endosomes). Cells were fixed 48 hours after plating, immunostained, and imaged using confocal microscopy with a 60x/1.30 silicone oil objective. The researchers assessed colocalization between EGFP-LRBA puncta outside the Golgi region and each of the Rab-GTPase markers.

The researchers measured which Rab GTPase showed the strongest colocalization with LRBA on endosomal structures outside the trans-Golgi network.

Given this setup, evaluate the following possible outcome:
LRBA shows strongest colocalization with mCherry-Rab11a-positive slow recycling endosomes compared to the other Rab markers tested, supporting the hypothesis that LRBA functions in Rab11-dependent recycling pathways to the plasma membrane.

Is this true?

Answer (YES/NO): NO